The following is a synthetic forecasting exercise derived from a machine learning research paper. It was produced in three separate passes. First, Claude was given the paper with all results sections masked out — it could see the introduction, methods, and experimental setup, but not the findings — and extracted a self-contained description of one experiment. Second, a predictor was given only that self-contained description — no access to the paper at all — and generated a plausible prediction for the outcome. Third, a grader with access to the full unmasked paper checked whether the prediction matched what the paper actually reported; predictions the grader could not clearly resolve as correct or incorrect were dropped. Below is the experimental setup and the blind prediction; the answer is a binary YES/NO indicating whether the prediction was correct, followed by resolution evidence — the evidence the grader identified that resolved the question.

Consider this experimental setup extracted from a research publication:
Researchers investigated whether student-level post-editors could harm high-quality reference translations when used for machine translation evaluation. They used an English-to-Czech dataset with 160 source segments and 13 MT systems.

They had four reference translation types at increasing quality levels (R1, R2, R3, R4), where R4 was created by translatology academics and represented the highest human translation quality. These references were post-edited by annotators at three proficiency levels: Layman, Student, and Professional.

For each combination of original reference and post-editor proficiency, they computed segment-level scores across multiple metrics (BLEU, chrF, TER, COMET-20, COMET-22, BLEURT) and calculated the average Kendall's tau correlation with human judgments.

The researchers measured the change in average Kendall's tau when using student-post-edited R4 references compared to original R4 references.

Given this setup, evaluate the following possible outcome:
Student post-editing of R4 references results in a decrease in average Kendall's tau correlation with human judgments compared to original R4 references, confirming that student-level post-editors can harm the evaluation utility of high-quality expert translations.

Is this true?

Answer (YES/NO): YES